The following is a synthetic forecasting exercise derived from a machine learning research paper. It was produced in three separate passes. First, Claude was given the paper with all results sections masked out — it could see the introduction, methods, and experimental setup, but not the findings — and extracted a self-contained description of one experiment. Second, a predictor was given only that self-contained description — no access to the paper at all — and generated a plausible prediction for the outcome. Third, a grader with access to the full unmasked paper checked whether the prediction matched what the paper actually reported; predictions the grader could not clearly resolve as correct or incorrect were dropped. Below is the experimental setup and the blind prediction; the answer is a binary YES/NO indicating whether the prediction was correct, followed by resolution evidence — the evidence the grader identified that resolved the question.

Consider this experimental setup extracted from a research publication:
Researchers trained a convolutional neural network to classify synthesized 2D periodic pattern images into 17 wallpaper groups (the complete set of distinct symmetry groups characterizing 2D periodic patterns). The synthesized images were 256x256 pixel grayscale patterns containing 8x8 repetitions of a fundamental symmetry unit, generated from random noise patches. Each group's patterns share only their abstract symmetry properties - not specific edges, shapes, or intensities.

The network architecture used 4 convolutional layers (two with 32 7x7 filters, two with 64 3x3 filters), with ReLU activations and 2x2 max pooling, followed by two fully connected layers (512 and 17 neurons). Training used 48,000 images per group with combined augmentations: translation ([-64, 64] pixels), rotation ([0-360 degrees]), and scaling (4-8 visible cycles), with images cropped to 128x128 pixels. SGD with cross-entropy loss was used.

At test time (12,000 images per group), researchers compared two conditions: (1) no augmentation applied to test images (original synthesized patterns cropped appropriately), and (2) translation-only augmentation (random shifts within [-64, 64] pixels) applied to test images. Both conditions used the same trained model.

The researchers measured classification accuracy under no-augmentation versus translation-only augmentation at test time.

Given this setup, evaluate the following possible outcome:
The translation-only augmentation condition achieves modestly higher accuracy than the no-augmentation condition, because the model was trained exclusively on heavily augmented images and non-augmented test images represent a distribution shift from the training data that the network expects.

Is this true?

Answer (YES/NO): NO